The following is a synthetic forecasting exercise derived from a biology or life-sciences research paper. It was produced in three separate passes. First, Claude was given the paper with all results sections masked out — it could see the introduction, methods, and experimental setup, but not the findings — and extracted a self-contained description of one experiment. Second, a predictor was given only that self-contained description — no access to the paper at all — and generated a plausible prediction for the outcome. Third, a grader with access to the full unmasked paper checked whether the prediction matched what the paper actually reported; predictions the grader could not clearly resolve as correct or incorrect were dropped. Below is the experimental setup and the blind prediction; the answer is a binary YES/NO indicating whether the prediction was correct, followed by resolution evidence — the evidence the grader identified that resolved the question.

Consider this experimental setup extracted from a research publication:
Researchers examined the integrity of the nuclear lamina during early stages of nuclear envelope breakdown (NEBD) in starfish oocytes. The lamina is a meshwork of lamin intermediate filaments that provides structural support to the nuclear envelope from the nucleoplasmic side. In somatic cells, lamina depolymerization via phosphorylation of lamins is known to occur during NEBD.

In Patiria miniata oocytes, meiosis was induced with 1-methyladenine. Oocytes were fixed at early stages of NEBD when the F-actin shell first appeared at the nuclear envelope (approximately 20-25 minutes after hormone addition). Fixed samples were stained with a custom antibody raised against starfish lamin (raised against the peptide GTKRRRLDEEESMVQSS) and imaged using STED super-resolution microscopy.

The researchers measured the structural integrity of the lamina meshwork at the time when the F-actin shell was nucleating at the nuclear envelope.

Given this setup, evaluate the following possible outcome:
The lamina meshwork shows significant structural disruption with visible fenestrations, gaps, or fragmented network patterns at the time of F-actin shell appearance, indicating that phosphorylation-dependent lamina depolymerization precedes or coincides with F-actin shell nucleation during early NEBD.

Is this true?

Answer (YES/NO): NO